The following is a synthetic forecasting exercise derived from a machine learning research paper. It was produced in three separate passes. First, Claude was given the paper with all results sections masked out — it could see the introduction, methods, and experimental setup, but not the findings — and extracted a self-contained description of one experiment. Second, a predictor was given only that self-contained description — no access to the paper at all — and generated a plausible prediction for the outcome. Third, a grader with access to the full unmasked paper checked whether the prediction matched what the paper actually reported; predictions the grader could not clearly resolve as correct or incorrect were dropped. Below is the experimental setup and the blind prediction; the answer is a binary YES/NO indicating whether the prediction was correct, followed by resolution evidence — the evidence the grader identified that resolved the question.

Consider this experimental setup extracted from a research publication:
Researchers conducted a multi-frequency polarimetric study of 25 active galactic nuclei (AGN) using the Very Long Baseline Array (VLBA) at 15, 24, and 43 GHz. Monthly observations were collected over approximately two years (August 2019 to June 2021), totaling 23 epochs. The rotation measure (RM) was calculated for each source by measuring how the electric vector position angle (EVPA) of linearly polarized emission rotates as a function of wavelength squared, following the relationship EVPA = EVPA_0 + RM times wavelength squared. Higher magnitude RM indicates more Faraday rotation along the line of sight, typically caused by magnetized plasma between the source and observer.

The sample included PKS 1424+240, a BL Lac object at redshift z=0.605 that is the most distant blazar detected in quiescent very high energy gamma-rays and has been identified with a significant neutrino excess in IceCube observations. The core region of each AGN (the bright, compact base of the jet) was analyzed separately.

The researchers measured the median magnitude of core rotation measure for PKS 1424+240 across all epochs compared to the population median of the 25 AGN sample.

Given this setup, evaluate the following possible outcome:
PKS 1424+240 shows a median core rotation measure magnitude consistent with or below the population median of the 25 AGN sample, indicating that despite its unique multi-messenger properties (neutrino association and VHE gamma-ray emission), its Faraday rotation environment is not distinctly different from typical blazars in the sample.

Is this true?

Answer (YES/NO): YES